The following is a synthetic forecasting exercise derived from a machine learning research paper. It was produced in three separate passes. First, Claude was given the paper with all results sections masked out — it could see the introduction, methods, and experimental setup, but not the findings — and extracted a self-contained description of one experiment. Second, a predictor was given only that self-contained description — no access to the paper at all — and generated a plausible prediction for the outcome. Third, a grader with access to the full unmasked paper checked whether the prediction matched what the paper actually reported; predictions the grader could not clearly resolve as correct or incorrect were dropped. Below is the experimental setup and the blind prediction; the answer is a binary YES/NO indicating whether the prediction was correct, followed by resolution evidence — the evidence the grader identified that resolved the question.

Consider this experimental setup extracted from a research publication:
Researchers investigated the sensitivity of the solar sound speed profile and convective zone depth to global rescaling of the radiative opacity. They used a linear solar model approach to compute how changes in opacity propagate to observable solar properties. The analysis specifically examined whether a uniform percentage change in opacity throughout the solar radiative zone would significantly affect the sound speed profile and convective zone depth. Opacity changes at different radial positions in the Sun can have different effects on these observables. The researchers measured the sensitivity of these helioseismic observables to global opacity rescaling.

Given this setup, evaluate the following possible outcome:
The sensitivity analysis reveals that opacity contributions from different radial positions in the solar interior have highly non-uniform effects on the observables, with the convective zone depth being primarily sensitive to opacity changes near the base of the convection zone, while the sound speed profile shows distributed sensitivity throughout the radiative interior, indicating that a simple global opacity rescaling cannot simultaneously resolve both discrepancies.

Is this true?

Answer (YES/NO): YES